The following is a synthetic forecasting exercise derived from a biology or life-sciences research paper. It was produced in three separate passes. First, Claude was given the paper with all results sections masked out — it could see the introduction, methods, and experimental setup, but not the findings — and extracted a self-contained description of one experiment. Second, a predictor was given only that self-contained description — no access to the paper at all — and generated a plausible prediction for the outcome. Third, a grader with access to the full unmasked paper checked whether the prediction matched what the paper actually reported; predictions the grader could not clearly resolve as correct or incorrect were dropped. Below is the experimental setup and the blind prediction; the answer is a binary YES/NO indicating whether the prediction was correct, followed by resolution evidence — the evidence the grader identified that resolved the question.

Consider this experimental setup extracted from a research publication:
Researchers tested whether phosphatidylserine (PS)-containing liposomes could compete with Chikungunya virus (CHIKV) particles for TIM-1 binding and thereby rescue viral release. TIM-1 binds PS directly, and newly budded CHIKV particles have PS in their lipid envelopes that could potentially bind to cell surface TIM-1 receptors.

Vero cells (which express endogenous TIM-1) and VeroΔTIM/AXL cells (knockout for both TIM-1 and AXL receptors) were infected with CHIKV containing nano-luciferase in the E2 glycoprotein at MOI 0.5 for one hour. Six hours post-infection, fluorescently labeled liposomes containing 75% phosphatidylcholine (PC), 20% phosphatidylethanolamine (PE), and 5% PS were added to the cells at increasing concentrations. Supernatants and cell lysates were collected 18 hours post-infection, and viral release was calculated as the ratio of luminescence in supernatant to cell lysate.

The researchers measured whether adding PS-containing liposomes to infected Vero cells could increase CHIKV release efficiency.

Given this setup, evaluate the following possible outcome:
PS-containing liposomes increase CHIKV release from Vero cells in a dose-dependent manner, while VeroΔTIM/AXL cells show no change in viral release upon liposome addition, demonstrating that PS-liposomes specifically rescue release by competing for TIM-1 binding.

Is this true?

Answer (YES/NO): YES